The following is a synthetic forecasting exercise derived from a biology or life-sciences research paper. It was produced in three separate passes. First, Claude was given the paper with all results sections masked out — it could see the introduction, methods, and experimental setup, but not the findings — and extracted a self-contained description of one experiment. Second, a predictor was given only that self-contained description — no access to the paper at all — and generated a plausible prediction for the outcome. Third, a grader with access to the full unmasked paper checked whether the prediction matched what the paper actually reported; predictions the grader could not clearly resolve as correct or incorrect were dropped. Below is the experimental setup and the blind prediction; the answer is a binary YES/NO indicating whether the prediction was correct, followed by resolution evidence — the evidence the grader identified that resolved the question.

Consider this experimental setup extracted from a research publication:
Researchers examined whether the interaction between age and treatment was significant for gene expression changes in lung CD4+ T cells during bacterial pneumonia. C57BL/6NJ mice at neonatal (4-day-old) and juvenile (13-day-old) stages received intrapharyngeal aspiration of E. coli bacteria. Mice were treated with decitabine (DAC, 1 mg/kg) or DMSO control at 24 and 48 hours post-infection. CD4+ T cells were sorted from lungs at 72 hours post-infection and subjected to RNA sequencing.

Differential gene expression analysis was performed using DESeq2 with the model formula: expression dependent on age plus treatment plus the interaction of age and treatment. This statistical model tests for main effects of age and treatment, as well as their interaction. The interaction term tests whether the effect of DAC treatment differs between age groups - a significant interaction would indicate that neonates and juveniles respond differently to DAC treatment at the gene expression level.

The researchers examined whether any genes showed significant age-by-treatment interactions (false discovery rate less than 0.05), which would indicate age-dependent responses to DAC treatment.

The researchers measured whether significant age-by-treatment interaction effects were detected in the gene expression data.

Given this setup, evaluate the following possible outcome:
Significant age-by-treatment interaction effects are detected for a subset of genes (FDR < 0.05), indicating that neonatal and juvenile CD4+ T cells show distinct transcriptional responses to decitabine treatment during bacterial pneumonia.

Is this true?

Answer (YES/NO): YES